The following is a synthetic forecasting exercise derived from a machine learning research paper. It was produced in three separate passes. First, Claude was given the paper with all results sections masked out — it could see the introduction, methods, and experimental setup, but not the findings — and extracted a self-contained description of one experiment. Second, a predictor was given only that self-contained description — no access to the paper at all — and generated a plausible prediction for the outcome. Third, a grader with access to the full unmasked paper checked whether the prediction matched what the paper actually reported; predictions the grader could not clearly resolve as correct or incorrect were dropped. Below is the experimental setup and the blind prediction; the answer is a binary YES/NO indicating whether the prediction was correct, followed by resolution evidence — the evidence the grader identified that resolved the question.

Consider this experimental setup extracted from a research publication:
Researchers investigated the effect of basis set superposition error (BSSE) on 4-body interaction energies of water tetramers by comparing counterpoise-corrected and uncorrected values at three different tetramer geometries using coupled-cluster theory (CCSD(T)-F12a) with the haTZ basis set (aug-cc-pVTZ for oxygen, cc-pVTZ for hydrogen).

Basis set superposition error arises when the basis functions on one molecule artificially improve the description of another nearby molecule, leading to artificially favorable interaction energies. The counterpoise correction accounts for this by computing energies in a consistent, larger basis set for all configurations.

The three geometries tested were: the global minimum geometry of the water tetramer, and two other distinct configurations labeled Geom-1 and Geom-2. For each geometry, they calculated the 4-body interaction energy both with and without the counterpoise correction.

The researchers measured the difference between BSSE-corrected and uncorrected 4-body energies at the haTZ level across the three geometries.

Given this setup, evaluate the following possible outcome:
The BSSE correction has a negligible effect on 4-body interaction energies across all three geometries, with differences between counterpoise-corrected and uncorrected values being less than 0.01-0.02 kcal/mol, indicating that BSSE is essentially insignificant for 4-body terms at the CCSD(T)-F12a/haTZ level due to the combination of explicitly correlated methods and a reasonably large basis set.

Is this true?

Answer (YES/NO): YES